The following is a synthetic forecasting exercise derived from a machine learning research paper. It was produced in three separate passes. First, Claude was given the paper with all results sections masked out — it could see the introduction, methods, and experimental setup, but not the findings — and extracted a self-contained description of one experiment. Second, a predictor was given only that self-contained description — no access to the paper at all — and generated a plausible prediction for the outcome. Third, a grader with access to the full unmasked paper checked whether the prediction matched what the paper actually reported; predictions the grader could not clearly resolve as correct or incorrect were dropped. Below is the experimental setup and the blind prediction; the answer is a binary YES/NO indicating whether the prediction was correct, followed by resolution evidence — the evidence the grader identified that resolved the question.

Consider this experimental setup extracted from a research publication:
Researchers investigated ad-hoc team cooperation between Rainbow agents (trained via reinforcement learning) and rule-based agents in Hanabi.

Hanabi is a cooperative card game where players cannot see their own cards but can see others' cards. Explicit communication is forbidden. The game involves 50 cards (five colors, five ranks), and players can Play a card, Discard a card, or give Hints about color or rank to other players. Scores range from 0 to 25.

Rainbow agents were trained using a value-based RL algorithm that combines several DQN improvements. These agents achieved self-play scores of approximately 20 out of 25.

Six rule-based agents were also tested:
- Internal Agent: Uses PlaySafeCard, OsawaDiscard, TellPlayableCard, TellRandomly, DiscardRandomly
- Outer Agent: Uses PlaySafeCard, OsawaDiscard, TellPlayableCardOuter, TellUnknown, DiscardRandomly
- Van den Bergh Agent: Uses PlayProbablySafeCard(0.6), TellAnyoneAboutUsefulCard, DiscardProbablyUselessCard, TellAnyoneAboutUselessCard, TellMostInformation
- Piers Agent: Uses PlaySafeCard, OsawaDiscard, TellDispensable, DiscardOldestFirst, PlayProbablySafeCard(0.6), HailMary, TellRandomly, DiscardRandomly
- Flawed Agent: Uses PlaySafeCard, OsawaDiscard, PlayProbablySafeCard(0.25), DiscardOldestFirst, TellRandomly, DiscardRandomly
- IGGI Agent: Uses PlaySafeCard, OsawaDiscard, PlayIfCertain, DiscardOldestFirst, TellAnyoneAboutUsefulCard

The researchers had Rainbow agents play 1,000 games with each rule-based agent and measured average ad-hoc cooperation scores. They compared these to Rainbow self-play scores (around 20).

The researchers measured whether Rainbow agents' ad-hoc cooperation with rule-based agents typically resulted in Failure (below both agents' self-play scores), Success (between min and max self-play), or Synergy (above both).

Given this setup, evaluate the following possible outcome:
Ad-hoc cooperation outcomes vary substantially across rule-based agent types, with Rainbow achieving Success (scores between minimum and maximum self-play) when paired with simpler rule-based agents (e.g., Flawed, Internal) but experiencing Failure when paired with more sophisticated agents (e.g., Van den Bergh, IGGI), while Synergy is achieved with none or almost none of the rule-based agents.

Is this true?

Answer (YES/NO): NO